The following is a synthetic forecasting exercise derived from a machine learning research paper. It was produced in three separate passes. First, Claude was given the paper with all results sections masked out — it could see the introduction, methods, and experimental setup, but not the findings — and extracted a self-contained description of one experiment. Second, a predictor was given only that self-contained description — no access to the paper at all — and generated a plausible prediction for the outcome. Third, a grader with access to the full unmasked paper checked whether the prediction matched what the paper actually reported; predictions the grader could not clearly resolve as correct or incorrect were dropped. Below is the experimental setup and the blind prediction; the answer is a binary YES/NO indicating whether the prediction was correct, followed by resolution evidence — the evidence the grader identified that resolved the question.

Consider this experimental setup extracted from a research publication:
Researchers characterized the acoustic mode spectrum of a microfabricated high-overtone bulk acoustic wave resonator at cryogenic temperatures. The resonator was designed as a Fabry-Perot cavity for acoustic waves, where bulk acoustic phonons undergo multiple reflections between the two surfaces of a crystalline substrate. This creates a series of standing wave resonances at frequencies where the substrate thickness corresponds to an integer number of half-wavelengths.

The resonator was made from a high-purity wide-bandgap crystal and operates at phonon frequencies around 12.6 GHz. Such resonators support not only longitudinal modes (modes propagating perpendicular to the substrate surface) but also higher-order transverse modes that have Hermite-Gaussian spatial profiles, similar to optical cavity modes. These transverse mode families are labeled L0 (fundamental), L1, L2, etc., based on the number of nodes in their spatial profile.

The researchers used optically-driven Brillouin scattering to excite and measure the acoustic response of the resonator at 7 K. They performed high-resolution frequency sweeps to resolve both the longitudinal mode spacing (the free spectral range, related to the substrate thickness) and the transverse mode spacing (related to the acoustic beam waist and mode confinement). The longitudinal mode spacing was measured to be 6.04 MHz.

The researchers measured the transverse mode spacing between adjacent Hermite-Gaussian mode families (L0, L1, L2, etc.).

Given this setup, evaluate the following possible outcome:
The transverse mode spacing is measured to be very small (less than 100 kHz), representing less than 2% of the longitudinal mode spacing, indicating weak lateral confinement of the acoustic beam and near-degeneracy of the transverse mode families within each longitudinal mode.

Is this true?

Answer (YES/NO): NO